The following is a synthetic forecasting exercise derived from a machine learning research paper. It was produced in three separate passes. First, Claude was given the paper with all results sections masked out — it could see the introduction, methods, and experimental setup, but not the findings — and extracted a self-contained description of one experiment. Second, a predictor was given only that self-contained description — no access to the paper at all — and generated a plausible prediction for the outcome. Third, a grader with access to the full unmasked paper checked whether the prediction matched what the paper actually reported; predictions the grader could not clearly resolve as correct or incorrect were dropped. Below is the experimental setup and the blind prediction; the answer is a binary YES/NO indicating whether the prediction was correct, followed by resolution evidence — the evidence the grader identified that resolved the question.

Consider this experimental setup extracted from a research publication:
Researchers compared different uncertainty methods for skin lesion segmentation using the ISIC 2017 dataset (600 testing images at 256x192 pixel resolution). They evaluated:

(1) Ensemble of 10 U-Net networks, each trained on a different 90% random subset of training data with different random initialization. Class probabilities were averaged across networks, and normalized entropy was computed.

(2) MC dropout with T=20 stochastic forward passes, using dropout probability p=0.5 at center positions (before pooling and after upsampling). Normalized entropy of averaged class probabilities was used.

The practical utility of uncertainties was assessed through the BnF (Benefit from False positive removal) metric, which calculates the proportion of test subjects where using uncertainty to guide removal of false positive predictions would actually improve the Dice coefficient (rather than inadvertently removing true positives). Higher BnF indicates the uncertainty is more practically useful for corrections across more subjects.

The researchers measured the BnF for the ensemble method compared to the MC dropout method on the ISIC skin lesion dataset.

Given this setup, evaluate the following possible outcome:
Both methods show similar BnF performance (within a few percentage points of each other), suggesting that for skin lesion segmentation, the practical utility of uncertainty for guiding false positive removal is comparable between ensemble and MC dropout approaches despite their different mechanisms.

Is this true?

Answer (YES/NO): NO